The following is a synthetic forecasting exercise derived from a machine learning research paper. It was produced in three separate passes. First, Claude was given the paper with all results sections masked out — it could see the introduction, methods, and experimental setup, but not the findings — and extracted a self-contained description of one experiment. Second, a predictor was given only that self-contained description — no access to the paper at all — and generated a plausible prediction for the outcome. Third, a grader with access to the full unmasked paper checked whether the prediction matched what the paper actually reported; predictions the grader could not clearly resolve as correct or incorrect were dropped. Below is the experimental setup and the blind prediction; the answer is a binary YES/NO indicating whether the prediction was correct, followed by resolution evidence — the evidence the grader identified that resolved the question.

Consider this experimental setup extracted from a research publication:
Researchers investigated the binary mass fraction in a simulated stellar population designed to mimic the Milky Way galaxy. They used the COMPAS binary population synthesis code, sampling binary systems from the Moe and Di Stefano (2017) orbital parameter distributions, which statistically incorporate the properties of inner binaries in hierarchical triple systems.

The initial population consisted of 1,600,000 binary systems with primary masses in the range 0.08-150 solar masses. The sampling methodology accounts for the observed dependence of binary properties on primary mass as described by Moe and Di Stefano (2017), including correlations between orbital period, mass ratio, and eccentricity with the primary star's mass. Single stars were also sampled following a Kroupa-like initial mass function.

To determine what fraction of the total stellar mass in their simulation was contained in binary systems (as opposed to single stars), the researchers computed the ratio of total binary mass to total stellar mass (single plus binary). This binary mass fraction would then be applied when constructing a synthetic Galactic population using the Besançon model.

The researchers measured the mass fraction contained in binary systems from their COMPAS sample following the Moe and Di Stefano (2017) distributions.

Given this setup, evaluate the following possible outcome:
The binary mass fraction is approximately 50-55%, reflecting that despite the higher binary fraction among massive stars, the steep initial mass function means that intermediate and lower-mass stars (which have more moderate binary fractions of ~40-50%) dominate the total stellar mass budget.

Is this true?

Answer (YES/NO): NO